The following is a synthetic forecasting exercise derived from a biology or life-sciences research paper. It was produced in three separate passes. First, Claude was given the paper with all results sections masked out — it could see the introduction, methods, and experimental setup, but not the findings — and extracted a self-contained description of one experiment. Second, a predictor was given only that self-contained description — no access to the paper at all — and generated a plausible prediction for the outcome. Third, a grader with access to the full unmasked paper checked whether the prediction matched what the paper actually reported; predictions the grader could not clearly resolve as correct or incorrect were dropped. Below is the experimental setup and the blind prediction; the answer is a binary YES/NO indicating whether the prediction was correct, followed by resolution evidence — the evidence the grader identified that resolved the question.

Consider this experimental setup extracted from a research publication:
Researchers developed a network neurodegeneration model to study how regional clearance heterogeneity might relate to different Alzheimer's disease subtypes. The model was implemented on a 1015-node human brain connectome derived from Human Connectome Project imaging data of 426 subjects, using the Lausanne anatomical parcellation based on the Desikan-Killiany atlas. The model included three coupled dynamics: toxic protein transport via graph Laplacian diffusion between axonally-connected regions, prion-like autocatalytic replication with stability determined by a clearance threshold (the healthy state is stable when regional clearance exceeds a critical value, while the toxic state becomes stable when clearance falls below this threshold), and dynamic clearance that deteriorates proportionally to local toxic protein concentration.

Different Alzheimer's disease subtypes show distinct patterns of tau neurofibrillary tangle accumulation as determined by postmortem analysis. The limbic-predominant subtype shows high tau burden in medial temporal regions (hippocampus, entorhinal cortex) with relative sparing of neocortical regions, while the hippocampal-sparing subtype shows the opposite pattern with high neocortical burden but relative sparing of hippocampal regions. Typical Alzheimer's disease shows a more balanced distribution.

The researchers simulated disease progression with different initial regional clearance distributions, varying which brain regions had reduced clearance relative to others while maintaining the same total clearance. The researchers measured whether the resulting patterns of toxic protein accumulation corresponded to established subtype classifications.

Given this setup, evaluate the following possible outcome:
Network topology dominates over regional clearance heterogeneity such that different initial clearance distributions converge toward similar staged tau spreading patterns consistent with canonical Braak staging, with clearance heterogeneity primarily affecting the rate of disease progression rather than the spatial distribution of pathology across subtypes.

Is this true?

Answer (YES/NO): NO